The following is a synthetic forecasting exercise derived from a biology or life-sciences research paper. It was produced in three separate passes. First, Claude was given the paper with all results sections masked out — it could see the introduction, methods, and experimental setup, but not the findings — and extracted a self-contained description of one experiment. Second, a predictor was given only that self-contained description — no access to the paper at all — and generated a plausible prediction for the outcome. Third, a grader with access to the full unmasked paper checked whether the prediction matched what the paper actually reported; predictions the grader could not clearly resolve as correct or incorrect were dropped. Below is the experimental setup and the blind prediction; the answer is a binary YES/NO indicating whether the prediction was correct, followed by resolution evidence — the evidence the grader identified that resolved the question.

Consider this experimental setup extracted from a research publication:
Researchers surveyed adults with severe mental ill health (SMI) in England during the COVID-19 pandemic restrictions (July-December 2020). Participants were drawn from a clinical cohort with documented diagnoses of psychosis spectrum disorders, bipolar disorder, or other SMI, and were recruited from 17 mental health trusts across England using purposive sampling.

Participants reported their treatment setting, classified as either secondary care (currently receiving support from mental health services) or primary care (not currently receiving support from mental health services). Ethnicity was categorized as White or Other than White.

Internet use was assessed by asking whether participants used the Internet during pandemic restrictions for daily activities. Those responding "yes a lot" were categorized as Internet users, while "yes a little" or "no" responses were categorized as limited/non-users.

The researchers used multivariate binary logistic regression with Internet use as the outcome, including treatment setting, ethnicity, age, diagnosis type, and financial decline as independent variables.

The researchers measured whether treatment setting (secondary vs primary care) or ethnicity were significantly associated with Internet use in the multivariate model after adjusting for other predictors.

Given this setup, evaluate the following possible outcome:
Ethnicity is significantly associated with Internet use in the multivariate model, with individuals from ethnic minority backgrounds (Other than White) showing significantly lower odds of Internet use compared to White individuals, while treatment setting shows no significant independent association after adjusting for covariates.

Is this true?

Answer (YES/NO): NO